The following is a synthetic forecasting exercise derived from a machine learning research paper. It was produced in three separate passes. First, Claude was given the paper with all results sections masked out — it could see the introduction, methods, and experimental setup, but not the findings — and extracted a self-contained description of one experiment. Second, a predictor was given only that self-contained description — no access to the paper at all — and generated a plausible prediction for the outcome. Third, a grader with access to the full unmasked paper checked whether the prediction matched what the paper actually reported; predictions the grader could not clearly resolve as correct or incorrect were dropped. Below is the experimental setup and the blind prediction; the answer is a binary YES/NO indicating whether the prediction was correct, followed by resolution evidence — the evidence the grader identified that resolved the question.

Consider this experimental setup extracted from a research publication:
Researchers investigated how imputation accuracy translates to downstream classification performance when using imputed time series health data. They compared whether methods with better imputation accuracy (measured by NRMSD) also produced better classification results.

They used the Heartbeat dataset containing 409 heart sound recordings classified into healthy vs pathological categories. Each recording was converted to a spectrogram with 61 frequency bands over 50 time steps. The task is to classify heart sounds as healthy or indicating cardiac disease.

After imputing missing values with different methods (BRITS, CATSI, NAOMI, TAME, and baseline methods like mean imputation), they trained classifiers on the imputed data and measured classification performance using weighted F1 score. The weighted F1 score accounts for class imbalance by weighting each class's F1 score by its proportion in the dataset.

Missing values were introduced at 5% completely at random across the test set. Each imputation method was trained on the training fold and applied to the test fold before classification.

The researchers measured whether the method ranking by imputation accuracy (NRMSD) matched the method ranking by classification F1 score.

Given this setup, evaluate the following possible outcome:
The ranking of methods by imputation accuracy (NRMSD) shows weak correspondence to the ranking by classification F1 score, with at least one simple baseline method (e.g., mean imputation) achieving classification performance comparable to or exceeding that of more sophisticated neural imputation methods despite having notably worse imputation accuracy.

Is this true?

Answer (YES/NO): NO